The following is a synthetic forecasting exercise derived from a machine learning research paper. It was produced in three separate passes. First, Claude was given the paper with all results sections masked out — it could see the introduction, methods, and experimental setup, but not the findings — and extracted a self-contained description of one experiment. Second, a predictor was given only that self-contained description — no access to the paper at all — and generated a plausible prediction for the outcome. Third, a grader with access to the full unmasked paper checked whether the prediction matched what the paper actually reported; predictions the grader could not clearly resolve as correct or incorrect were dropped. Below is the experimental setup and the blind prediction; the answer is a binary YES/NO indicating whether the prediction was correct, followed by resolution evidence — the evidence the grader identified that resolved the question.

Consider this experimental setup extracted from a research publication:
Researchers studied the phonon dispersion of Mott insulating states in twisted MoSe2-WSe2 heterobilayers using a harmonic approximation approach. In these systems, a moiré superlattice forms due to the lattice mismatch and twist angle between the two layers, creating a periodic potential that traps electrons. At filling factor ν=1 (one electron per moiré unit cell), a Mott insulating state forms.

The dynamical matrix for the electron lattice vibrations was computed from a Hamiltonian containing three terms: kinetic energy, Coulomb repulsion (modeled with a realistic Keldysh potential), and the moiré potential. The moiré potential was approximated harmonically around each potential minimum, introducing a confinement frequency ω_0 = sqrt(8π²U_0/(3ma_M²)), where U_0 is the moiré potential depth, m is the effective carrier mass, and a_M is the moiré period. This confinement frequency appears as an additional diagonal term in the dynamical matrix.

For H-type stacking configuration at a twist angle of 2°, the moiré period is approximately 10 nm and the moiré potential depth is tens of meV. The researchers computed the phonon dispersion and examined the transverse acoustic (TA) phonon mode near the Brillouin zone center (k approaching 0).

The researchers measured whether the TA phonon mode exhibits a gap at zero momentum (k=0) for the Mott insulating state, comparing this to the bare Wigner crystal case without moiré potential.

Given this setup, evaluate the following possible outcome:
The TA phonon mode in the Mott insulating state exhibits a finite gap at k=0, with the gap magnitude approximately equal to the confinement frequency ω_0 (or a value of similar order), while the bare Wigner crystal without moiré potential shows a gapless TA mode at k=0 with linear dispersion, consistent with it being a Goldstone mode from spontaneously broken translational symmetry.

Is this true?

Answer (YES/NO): YES